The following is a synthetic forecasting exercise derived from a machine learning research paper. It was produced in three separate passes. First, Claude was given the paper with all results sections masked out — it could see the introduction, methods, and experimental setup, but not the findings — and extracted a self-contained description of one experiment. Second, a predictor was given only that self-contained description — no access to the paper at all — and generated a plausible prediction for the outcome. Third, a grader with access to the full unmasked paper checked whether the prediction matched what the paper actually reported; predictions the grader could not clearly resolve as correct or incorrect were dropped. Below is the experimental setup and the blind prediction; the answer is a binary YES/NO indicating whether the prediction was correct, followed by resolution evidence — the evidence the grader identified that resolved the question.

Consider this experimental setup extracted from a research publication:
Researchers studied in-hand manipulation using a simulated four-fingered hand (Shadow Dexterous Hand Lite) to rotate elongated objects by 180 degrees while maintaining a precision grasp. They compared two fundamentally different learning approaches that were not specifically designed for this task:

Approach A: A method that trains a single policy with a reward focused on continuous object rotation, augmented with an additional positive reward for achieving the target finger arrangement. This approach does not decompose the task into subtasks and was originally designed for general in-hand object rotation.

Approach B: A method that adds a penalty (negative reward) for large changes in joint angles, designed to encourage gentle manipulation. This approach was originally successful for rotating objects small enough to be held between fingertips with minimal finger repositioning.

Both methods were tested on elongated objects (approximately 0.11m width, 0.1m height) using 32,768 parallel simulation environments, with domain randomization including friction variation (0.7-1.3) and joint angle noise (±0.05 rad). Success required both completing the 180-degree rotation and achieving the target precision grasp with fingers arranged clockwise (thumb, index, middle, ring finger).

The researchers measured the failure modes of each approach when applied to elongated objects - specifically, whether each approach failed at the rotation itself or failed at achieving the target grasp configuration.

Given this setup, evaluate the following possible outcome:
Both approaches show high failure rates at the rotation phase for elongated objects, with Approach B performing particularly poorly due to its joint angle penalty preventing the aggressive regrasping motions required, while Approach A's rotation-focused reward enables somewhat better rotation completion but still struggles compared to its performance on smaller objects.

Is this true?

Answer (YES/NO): NO